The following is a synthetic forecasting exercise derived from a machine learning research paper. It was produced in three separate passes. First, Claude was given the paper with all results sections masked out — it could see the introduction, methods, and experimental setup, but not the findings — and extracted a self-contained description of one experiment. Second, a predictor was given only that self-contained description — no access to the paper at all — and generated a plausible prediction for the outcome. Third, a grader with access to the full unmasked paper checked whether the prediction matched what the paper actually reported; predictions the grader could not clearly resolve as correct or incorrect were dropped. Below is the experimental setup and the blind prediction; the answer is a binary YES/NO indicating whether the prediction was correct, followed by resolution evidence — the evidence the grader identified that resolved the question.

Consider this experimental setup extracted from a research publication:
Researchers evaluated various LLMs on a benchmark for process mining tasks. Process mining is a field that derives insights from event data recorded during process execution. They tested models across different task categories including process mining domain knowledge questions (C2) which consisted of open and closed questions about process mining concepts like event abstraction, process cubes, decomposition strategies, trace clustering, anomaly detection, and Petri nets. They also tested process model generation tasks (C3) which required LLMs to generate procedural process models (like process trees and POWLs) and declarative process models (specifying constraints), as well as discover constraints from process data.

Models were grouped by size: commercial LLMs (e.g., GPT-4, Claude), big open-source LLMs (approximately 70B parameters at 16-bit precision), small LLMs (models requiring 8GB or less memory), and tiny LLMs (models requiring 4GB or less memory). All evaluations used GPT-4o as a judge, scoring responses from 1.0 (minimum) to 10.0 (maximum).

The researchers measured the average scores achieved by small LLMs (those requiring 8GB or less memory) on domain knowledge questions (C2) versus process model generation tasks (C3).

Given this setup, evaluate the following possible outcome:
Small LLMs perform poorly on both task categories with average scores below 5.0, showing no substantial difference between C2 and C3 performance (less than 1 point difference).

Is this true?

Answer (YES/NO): NO